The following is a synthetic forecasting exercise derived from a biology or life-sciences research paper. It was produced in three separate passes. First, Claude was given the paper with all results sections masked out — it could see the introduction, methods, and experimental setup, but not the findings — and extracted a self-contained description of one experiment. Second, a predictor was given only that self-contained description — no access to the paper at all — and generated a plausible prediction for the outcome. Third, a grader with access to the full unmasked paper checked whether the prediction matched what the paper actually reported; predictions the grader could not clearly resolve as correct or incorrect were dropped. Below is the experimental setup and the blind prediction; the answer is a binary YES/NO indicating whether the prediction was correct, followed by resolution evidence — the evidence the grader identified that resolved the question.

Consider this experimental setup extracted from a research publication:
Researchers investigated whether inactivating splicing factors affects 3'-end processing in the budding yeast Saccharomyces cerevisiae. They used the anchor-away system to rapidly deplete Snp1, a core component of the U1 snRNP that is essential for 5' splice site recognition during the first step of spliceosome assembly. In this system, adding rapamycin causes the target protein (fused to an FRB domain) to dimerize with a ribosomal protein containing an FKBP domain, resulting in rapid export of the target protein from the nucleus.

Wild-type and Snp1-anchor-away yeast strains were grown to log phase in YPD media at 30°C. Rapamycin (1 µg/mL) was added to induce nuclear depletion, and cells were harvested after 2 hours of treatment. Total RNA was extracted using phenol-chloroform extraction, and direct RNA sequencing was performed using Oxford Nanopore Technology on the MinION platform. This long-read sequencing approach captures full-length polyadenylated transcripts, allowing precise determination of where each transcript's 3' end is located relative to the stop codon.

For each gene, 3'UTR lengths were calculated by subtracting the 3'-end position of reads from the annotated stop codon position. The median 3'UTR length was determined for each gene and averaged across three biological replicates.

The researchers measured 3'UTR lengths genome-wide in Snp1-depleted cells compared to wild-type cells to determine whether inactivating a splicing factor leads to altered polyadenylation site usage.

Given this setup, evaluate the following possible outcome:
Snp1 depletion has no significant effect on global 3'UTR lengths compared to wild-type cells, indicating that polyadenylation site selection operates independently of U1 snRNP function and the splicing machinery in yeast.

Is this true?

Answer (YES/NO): YES